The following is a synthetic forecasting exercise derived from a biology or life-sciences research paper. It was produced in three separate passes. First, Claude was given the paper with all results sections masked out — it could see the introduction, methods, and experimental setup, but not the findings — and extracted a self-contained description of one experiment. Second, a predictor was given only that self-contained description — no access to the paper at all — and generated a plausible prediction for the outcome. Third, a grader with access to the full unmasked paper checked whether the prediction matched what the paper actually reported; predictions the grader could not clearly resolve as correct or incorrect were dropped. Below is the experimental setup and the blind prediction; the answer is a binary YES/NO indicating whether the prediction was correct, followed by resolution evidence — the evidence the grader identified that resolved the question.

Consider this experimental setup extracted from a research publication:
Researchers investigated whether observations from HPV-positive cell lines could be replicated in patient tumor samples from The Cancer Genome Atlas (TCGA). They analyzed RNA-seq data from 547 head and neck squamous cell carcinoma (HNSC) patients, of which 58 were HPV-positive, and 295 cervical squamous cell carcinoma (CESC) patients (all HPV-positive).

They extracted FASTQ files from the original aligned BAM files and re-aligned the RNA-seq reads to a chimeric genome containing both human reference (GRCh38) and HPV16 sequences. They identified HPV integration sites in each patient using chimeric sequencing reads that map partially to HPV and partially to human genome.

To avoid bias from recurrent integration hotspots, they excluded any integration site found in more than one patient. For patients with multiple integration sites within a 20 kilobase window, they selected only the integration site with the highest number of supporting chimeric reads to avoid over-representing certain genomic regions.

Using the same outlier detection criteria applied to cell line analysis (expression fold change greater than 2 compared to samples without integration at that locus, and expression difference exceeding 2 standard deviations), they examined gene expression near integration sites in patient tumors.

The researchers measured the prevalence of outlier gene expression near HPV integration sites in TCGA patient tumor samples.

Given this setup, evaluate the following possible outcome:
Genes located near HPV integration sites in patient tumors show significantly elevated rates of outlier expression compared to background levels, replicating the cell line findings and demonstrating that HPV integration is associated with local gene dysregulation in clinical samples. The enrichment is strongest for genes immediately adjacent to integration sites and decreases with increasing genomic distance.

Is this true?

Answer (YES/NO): YES